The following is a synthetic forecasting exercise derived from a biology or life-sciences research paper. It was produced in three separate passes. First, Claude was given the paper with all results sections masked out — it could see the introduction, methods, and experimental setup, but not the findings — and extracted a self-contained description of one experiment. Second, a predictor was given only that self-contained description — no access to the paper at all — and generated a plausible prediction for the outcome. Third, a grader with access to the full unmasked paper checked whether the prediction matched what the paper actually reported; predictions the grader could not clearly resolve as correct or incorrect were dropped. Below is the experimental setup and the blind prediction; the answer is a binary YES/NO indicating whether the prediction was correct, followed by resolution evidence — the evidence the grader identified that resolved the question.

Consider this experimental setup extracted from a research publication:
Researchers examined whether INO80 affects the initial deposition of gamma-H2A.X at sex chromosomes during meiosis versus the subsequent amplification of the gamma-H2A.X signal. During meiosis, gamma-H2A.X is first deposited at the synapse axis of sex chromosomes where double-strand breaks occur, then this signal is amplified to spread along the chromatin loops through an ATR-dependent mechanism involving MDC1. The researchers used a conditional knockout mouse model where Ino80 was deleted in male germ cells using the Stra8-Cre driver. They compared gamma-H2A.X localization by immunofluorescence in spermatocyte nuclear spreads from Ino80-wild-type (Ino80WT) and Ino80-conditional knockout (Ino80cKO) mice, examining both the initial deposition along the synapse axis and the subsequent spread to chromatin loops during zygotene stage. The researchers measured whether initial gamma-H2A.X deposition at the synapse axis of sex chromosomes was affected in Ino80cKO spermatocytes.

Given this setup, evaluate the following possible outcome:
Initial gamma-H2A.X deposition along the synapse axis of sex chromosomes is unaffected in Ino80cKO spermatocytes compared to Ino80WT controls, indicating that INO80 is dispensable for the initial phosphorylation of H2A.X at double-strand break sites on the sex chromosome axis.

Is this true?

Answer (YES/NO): YES